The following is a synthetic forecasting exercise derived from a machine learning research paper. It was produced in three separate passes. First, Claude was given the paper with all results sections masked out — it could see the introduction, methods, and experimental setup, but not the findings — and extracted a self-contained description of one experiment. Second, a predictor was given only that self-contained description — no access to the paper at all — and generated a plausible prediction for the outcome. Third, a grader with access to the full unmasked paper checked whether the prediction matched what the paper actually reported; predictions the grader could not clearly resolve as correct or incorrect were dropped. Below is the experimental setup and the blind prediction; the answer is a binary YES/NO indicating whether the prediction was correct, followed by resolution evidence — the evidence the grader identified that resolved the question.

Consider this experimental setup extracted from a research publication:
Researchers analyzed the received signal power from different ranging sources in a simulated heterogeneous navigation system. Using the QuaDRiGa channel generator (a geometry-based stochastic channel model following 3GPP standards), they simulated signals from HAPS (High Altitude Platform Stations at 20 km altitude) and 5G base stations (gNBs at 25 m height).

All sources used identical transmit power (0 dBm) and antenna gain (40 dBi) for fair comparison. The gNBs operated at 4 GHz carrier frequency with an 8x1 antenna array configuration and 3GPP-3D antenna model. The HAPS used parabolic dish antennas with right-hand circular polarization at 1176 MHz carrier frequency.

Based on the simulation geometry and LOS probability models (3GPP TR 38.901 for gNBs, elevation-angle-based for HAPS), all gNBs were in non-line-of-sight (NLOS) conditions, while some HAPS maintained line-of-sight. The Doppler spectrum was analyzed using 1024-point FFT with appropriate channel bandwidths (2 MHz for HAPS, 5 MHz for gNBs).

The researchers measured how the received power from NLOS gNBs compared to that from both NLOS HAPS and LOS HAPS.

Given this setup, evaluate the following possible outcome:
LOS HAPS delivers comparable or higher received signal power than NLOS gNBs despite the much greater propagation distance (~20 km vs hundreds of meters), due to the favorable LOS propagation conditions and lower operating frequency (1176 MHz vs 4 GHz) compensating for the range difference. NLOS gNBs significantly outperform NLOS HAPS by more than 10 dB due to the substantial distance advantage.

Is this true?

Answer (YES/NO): NO